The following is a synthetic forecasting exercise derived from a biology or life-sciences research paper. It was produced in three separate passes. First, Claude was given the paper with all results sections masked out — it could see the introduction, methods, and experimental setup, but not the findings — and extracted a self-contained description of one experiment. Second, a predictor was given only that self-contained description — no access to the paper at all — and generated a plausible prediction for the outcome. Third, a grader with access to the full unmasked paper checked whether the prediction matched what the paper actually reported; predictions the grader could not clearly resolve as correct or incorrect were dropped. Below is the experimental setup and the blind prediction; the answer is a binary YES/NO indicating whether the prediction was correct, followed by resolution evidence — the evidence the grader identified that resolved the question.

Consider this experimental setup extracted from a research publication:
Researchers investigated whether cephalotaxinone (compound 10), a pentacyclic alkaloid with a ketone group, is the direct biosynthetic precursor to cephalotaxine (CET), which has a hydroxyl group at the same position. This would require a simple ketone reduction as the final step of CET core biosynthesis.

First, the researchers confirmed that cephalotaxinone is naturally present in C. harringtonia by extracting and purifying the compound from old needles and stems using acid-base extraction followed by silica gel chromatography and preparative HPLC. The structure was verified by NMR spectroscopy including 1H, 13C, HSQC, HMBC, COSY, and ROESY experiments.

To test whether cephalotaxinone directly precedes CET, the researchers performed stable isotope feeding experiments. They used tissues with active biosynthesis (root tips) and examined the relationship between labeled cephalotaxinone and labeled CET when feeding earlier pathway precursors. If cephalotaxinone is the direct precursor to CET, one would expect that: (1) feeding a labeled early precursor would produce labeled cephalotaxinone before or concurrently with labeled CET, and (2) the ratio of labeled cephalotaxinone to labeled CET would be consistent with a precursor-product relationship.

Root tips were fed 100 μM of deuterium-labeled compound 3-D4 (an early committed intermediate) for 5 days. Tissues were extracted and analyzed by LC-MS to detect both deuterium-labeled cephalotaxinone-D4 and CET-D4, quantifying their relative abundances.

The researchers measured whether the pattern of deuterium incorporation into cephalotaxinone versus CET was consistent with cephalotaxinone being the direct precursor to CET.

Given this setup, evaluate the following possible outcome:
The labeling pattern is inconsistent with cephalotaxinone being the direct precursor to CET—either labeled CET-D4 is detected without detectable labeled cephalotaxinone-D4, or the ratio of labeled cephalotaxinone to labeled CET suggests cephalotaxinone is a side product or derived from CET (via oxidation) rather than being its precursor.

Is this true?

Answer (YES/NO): NO